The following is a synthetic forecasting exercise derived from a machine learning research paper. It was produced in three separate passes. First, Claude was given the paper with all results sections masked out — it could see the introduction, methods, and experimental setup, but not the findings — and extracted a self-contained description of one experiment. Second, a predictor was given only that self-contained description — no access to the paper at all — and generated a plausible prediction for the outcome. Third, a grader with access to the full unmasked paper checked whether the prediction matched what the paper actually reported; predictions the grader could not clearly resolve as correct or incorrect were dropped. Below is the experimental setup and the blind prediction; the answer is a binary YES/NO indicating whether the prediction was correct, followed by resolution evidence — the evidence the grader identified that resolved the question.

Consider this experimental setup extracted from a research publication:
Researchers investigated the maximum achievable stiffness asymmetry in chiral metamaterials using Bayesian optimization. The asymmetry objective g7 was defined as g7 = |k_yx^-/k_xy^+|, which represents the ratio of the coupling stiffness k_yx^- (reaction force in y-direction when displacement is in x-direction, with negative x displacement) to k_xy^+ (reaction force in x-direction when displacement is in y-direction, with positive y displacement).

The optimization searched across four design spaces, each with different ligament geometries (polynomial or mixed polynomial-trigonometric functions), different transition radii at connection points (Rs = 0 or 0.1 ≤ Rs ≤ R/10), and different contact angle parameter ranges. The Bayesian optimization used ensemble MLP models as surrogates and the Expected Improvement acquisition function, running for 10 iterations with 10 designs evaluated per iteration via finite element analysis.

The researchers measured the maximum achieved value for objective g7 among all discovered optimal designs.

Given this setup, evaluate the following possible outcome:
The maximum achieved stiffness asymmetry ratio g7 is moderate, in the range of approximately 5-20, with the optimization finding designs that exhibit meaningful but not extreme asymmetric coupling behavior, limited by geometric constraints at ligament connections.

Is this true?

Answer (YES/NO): NO